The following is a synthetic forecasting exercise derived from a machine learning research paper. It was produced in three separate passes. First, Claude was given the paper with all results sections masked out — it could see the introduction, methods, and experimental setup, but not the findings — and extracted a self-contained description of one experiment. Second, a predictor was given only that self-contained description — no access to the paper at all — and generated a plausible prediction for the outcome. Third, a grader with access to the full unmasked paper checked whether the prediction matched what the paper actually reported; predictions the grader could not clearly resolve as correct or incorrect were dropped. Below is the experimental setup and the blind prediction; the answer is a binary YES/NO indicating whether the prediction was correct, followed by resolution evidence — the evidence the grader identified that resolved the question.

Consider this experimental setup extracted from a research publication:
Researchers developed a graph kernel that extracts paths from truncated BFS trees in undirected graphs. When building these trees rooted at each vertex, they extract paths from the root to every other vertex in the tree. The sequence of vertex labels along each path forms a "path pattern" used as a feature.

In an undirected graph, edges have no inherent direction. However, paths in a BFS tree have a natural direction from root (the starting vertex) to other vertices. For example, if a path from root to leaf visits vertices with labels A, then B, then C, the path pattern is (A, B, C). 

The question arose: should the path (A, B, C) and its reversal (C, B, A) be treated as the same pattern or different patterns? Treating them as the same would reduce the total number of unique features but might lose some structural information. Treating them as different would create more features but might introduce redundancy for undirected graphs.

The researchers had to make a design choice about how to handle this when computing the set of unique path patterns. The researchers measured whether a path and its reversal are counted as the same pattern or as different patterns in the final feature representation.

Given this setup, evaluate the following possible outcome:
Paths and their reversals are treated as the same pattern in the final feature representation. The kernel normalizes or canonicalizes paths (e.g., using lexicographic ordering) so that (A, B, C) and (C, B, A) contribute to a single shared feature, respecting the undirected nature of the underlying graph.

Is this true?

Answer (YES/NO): YES